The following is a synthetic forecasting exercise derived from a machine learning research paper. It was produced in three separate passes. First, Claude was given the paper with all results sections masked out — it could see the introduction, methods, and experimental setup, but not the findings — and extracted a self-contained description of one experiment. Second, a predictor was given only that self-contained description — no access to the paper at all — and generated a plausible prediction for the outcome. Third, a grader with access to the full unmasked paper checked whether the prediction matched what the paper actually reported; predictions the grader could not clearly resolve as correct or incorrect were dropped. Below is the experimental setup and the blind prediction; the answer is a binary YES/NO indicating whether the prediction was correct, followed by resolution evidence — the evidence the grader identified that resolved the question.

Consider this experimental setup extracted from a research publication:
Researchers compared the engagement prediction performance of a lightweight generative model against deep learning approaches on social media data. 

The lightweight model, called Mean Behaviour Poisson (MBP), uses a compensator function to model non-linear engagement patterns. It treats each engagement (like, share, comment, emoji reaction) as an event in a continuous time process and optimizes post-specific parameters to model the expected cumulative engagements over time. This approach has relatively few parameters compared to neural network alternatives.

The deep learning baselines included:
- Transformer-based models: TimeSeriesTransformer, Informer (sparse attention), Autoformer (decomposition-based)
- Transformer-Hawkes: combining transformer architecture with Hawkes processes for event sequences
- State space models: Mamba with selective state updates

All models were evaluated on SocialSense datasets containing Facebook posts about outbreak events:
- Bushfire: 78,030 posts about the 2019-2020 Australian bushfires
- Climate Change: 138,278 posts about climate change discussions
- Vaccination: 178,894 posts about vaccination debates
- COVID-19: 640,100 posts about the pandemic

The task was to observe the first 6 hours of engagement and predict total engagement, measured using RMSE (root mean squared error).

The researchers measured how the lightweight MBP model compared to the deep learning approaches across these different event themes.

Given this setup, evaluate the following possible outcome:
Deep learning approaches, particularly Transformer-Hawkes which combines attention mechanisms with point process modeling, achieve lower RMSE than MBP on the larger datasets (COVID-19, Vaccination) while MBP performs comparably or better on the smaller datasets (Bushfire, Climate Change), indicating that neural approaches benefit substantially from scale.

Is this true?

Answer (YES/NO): NO